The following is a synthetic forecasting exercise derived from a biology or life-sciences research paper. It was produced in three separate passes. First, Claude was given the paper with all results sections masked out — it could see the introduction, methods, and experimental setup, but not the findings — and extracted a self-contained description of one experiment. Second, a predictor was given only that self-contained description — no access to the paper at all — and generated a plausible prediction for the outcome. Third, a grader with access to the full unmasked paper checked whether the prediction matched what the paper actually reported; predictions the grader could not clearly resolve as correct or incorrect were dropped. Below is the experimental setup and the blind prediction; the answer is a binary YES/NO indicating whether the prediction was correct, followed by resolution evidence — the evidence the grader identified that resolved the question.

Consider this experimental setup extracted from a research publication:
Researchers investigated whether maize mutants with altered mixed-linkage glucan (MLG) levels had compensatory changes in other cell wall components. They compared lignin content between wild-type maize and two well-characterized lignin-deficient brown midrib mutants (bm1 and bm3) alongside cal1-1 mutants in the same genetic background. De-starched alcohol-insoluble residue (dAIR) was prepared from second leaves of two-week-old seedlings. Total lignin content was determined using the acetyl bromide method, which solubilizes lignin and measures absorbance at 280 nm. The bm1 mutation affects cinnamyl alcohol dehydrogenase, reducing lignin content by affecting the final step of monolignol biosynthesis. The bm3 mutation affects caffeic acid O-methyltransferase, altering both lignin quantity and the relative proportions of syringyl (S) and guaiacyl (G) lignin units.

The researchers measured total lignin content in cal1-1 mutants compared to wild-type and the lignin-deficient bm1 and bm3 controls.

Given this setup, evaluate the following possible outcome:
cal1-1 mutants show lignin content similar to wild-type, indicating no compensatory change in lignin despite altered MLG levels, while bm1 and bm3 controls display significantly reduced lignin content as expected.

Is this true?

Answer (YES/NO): NO